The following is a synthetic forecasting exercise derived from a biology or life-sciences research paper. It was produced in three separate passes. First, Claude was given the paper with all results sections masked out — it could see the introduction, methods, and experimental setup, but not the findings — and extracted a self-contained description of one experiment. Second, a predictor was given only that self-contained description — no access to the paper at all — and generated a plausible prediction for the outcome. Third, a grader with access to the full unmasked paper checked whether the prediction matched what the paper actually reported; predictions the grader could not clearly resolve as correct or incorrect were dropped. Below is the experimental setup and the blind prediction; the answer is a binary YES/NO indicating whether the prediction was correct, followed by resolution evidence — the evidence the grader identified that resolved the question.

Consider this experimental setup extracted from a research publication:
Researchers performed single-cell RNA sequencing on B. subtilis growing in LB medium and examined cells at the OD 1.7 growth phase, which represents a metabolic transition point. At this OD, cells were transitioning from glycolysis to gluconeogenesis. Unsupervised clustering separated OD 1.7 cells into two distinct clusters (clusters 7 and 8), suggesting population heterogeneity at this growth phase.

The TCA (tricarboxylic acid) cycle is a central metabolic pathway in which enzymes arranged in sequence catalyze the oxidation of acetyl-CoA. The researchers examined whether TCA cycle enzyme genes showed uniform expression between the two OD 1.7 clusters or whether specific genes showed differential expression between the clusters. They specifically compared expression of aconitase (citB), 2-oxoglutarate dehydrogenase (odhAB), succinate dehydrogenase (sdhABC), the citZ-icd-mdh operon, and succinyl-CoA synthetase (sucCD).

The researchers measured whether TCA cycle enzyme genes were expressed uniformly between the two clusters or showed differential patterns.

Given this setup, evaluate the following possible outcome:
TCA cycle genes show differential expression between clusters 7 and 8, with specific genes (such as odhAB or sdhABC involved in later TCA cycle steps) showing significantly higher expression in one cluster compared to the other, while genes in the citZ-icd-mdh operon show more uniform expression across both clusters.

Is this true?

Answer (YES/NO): NO